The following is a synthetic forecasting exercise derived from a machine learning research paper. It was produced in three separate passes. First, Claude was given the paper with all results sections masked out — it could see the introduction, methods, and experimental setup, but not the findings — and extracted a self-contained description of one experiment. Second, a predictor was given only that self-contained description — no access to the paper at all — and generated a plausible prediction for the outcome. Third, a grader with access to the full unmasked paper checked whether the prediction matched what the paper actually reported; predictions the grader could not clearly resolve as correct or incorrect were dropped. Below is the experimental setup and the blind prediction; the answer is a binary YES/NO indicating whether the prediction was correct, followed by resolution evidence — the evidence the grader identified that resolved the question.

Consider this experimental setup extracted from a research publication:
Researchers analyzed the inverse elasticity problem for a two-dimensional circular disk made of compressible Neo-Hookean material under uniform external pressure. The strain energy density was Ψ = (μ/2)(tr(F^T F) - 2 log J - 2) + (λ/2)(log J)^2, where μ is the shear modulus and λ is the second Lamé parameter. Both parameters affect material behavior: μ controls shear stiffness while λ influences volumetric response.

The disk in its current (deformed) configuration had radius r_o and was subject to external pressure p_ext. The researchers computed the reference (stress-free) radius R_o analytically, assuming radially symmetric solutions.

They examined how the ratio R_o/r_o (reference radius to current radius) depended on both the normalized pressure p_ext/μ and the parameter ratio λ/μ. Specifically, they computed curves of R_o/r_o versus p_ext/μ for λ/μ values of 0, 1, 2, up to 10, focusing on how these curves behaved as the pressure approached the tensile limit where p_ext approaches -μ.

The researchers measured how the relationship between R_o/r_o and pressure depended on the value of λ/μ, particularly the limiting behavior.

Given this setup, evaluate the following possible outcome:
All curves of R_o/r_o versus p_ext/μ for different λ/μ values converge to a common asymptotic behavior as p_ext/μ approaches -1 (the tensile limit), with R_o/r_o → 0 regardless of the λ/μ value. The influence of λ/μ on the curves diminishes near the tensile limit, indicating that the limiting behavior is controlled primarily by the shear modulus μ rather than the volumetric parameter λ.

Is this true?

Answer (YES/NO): YES